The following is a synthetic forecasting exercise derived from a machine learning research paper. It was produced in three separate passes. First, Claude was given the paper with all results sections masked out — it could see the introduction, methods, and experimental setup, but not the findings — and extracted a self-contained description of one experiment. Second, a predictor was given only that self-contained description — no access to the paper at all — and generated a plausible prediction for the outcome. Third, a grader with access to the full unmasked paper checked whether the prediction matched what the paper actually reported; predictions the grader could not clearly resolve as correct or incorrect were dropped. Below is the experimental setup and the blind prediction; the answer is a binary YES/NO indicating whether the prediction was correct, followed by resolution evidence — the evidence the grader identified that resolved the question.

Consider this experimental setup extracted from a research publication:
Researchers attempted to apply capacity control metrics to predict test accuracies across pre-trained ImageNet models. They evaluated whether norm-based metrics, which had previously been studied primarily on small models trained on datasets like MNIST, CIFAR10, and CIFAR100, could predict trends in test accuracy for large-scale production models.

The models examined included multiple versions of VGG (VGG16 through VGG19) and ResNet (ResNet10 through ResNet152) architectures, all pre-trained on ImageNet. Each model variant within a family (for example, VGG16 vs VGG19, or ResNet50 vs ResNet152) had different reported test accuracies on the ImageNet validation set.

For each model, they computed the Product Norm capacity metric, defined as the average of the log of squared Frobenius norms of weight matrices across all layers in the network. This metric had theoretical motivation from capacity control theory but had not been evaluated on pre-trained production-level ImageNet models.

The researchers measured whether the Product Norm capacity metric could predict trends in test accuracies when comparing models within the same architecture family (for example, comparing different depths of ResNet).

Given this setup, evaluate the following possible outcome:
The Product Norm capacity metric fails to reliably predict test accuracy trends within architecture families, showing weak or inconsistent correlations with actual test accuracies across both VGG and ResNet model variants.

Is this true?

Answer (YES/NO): NO